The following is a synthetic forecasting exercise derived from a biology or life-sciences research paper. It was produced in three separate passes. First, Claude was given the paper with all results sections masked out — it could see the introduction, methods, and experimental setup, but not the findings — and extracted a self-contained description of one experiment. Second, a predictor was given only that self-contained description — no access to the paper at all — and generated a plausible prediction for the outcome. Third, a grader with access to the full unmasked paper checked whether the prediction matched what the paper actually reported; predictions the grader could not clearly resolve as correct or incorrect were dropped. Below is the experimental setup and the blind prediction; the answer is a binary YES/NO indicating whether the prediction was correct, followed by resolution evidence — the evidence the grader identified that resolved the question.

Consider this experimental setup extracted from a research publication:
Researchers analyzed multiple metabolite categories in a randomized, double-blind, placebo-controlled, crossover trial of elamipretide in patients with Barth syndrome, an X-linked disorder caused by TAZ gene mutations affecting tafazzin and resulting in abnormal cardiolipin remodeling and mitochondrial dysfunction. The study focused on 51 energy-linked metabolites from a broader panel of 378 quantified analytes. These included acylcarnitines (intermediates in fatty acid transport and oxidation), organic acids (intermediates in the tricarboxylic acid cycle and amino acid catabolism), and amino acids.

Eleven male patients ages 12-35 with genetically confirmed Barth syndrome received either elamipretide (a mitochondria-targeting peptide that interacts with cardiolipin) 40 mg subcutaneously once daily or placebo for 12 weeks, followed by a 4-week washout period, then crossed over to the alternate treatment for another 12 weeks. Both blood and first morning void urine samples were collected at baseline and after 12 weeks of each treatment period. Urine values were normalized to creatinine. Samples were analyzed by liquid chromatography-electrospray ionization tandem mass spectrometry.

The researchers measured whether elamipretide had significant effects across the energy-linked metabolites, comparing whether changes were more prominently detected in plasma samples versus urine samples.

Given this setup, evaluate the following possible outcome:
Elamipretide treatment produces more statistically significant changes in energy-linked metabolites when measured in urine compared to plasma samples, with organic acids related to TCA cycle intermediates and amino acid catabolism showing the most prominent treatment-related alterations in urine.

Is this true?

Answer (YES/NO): NO